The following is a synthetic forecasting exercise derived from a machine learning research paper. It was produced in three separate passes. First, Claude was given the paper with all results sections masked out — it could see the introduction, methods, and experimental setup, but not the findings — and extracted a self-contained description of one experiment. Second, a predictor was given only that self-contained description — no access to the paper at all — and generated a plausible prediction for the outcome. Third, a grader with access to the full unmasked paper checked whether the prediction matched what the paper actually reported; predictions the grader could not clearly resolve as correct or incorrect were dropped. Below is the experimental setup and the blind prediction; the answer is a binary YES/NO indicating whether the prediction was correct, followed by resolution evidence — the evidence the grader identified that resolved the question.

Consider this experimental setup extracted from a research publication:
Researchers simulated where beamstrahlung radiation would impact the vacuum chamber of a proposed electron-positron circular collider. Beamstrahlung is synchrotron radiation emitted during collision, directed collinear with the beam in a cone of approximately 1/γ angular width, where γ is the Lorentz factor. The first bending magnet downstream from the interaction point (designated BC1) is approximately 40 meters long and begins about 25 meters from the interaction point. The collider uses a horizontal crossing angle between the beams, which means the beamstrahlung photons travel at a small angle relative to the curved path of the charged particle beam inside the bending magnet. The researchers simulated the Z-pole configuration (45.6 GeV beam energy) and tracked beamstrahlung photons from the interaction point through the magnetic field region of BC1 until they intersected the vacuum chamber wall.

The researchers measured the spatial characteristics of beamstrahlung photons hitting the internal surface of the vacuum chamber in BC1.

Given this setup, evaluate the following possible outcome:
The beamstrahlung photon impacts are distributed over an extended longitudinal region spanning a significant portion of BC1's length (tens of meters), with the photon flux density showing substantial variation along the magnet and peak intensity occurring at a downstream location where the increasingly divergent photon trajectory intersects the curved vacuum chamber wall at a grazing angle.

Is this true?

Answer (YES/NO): NO